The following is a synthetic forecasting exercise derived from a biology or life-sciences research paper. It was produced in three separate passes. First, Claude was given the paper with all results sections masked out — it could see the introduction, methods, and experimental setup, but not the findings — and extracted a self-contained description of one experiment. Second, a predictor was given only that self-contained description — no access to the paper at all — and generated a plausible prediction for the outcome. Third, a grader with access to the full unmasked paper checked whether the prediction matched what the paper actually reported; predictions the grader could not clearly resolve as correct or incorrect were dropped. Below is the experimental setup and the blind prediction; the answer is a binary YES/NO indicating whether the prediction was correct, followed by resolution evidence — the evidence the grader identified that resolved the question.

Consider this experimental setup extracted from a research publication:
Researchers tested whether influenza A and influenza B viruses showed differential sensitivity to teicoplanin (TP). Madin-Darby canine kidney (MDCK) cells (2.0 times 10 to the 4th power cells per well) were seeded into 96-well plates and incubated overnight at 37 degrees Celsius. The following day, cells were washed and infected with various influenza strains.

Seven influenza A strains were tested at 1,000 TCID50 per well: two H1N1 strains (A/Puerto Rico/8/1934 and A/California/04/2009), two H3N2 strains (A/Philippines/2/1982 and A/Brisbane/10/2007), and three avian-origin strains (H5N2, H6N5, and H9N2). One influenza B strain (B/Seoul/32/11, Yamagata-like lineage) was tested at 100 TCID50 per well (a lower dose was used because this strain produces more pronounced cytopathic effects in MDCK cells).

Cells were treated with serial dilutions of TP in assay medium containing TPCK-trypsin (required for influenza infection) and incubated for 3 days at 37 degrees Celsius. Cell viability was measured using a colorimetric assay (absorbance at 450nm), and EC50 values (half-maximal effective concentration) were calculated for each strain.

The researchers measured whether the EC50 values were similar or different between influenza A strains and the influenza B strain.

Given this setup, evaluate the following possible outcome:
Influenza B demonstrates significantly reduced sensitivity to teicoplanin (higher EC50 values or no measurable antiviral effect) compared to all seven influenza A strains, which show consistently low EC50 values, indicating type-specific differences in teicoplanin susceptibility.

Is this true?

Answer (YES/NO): NO